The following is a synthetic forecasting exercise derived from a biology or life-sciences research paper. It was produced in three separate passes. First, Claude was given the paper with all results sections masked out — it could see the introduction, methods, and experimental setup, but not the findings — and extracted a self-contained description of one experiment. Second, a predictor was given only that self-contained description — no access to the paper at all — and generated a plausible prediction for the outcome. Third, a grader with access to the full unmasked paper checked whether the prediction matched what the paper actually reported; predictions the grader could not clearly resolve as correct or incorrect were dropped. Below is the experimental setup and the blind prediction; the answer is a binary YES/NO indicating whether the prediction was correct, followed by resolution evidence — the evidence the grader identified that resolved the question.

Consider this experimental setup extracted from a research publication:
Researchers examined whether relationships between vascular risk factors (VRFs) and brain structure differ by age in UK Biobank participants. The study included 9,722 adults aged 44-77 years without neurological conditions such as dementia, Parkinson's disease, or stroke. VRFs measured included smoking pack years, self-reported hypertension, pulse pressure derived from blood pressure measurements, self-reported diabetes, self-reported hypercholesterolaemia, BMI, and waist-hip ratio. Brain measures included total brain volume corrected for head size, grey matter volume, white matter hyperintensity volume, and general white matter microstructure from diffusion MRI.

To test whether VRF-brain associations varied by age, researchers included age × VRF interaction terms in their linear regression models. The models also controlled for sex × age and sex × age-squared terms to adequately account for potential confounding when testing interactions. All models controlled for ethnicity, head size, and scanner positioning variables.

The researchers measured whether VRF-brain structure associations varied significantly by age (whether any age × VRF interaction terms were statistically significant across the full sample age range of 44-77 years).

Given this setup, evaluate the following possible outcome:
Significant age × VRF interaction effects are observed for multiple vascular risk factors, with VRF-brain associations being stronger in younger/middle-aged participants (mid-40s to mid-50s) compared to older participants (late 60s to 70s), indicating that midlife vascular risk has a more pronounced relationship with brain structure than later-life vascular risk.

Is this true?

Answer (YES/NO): NO